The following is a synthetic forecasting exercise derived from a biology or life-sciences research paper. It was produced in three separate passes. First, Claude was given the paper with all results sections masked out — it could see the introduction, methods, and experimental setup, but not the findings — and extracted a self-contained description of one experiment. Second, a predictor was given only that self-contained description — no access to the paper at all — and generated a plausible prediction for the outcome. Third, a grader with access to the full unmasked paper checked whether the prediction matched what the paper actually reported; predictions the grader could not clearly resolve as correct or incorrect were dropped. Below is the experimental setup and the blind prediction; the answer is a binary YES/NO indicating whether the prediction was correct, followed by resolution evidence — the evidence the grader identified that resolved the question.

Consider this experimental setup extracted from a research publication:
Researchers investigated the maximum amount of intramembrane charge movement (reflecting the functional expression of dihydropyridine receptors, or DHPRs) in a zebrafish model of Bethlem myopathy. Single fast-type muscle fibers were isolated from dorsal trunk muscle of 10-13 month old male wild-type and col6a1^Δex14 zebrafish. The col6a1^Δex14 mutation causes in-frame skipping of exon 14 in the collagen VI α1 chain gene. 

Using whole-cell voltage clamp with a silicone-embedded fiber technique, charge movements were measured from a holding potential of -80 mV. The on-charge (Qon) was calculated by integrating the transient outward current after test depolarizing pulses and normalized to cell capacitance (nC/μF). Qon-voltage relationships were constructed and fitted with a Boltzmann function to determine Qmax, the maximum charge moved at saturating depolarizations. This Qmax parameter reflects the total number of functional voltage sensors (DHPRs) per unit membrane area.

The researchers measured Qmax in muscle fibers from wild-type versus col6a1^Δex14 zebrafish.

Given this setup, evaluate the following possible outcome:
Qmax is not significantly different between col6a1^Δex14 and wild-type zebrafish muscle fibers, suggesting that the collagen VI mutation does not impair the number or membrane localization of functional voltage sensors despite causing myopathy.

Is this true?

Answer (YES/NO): NO